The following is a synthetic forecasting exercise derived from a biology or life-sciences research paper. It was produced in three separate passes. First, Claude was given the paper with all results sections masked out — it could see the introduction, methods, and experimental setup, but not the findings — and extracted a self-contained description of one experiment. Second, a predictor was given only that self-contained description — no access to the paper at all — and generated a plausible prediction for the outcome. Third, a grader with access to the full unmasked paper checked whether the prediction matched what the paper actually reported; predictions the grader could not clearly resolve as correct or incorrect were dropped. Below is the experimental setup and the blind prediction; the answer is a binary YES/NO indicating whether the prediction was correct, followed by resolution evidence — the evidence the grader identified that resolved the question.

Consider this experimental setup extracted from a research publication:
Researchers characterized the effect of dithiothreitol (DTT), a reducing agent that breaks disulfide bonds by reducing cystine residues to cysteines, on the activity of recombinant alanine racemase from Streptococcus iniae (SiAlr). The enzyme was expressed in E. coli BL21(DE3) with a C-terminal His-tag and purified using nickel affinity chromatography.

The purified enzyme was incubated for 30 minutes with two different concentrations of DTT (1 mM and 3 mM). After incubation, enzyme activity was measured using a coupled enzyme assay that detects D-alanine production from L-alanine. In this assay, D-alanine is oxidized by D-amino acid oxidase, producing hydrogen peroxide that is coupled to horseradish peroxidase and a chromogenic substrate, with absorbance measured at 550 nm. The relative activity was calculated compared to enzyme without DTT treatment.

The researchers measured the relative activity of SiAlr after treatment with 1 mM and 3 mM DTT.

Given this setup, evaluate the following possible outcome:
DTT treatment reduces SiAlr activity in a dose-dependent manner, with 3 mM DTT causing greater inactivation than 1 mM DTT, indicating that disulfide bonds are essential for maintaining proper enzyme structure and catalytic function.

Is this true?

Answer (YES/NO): YES